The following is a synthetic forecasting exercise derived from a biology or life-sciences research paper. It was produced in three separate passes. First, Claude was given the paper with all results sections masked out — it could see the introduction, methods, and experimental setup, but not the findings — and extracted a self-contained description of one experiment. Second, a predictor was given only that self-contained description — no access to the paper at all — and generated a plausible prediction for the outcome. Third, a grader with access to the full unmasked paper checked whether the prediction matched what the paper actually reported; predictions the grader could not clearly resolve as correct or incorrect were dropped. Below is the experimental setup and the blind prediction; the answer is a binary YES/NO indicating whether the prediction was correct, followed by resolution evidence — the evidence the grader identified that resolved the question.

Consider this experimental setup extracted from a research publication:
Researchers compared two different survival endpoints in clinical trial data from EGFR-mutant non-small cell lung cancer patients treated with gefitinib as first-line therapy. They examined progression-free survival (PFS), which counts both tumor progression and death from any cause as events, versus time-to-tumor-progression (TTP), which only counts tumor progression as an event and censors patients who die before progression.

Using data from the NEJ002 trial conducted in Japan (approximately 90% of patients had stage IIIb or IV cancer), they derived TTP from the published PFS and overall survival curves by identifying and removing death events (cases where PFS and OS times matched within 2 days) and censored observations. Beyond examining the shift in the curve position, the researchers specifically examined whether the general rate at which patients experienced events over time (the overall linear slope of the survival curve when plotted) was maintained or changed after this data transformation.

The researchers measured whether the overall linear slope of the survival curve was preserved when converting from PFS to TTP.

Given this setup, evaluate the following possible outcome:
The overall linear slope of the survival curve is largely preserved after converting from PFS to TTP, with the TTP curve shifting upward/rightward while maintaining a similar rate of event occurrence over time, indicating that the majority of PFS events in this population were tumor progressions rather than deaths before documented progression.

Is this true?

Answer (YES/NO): NO